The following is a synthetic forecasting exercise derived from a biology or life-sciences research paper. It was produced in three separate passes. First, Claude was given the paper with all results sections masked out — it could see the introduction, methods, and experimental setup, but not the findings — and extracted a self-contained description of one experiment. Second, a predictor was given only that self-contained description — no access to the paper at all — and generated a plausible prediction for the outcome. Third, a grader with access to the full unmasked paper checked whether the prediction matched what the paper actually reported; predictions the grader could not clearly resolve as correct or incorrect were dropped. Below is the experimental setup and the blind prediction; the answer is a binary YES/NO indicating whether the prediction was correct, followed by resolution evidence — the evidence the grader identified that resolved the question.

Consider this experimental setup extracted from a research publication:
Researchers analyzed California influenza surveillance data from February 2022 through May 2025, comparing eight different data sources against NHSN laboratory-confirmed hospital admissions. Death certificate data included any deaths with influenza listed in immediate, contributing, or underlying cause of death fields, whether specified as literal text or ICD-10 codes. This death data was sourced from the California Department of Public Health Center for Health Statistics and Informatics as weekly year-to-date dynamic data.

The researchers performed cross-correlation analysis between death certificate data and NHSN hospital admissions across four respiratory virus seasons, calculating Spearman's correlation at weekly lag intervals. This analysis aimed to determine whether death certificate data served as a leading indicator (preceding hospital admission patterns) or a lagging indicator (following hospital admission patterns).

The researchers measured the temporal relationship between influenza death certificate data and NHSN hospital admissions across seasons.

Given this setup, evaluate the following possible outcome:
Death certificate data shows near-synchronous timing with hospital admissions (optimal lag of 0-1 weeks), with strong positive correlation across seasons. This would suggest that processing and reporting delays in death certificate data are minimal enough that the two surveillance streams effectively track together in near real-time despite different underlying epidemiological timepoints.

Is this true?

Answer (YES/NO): NO